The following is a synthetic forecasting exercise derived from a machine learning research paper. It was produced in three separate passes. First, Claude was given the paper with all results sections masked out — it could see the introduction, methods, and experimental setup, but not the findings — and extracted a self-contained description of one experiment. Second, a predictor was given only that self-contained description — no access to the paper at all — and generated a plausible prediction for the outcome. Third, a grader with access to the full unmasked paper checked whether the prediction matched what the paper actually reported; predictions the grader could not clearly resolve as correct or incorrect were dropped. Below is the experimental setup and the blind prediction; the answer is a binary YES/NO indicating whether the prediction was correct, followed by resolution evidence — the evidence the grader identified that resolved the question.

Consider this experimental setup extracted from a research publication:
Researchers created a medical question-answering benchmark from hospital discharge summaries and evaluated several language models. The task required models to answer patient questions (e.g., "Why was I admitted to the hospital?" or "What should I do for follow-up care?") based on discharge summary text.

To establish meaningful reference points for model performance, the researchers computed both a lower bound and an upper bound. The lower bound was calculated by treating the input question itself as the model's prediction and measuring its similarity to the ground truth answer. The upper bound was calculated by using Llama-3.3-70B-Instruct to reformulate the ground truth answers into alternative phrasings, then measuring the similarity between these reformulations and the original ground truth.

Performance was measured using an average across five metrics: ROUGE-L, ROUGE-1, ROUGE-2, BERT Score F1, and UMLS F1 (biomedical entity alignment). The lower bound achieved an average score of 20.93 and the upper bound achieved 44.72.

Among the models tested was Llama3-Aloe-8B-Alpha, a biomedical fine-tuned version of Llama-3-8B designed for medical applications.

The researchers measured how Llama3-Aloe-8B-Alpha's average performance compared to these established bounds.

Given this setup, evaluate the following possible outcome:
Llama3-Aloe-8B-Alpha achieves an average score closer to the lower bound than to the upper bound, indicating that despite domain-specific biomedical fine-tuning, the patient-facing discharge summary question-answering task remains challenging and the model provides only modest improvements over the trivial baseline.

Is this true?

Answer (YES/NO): NO